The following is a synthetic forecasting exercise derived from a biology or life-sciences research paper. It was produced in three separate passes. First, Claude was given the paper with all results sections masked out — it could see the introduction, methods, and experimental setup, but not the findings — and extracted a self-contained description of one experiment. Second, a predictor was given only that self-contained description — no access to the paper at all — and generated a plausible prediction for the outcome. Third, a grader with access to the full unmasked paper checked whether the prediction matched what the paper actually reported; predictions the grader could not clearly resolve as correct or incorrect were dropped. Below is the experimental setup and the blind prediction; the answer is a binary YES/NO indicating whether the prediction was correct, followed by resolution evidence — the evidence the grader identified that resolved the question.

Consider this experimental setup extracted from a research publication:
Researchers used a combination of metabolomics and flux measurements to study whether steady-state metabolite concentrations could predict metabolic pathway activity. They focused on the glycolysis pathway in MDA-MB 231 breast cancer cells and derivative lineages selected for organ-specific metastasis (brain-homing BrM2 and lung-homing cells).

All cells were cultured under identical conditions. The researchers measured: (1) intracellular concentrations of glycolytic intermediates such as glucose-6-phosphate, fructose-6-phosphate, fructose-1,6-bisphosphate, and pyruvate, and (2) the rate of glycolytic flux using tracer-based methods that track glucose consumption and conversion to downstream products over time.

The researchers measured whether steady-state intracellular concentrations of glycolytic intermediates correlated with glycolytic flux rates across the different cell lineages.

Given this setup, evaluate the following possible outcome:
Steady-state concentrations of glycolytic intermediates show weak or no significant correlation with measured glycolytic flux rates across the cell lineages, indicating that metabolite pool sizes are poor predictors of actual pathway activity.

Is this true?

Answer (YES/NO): NO